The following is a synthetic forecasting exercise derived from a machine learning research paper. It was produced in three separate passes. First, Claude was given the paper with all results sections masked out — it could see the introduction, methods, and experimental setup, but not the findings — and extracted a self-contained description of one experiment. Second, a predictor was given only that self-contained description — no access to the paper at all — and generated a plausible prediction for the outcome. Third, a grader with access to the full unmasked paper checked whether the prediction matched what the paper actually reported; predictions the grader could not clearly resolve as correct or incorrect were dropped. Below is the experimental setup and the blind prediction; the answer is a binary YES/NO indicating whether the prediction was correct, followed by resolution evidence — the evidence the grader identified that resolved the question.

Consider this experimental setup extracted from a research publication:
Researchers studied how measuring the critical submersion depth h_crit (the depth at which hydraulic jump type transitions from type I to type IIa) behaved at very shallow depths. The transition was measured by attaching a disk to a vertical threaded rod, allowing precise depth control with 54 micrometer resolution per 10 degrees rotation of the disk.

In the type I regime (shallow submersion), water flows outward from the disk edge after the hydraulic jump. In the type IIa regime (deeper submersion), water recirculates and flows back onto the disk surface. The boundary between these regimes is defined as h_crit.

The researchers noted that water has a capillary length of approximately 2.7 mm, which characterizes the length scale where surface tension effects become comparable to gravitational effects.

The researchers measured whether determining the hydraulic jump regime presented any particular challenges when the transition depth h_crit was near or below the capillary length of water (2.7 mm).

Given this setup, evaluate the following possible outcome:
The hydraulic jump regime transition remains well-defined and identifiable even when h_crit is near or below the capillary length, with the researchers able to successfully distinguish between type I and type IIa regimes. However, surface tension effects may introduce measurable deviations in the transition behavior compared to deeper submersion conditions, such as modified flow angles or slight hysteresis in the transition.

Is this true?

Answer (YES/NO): NO